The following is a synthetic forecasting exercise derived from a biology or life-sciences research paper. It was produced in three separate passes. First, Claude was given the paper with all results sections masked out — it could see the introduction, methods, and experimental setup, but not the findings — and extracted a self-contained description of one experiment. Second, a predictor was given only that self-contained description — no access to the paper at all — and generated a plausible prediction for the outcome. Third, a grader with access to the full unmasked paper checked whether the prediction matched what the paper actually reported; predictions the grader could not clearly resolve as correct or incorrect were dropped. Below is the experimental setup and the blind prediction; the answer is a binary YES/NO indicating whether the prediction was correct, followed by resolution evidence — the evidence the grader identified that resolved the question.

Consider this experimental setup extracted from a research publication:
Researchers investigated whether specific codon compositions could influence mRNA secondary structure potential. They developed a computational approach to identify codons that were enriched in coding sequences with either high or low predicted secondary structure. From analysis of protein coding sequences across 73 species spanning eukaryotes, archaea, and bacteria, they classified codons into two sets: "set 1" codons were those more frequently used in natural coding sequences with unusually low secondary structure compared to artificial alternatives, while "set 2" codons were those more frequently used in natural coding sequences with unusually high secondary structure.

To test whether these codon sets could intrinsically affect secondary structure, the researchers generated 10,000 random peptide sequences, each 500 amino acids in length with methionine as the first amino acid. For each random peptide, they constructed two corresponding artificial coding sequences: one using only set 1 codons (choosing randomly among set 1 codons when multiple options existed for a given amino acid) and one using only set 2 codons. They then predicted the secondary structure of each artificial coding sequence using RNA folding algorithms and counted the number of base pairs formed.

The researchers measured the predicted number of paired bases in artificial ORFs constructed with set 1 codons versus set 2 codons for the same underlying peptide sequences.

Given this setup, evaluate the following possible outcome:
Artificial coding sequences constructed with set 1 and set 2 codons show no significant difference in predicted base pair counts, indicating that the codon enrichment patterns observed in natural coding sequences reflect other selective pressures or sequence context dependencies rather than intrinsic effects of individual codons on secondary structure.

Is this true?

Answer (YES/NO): NO